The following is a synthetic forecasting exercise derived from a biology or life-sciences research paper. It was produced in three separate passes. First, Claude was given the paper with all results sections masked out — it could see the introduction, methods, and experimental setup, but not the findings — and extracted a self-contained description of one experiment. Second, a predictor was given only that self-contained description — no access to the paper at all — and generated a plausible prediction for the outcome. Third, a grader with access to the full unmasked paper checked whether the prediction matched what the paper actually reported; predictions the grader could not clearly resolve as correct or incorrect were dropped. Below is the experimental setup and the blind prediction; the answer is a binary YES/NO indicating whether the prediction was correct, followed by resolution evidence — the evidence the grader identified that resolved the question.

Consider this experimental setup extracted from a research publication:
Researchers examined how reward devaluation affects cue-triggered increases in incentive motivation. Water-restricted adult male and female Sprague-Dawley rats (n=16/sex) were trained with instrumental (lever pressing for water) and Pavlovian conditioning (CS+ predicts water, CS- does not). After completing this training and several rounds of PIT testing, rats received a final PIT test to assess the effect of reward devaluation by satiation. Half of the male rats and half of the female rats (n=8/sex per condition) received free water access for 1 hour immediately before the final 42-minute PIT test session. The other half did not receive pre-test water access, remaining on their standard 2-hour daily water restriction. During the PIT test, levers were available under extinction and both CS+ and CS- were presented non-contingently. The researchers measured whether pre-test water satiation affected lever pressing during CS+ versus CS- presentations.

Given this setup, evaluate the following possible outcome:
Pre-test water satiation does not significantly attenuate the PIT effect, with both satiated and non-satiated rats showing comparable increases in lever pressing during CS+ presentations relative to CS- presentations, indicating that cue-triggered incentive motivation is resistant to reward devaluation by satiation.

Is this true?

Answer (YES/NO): NO